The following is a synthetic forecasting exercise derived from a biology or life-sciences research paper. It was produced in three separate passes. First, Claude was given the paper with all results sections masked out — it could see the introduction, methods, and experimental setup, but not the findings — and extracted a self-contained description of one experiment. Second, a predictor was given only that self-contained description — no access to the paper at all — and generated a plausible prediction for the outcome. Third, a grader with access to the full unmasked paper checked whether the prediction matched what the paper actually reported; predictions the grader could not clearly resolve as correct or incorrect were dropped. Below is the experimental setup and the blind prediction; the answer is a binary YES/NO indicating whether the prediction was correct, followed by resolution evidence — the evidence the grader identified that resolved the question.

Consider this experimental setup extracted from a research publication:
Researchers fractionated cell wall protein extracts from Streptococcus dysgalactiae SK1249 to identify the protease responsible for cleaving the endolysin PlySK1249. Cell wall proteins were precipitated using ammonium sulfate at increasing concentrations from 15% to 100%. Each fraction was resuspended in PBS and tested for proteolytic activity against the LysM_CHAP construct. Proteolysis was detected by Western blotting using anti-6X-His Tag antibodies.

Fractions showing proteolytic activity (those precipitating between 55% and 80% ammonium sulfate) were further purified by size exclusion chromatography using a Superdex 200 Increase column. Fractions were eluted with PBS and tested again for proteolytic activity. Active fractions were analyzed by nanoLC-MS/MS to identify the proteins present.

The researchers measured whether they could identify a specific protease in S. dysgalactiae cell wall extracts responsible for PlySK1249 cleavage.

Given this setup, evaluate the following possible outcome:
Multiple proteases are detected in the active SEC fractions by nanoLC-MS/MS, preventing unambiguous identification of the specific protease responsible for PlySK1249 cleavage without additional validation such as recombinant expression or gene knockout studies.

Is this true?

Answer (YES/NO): YES